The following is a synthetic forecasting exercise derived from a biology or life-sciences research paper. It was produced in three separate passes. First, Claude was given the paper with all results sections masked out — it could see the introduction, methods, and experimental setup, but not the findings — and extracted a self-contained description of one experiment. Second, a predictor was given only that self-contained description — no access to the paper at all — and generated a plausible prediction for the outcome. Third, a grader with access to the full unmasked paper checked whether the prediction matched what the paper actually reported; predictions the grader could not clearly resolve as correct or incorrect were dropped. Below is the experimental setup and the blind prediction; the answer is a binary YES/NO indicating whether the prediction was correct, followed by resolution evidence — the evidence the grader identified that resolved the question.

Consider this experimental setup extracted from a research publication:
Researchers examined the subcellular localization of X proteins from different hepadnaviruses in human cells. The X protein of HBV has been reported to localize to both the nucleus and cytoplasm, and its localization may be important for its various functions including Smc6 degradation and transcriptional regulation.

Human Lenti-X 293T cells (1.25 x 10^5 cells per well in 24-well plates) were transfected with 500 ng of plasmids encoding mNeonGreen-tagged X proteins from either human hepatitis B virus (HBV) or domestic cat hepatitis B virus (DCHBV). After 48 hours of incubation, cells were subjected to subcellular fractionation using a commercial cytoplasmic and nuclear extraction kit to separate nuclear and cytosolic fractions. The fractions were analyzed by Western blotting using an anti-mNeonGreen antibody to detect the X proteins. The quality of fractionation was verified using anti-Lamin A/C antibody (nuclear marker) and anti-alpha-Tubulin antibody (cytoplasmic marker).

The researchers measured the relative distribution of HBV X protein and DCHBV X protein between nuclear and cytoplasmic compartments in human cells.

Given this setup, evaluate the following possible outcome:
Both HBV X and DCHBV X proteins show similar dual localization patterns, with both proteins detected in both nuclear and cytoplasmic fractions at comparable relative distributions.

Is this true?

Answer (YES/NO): NO